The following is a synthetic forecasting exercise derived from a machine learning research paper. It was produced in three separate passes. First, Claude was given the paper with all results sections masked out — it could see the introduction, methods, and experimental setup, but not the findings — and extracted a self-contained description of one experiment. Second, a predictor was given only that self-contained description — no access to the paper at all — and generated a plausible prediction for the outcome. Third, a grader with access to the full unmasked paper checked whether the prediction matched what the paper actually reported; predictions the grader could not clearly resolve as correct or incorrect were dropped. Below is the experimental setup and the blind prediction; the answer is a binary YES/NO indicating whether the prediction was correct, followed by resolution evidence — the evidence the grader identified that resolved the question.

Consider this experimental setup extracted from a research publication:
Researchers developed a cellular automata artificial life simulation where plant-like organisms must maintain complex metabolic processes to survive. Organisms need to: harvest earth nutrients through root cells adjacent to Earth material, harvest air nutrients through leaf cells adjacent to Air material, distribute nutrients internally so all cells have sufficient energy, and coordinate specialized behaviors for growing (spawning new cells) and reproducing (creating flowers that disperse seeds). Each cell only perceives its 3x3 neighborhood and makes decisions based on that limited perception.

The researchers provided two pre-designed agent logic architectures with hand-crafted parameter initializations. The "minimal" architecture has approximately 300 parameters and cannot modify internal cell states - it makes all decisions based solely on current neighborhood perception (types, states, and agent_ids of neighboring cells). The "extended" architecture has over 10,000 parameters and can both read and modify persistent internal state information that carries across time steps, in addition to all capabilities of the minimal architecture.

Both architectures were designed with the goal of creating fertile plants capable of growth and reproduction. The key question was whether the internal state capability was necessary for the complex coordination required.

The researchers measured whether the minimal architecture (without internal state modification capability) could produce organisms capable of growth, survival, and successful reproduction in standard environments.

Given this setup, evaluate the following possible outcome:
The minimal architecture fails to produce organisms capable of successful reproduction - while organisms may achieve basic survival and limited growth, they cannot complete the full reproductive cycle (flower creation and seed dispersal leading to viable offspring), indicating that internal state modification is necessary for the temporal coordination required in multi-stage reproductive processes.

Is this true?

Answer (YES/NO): NO